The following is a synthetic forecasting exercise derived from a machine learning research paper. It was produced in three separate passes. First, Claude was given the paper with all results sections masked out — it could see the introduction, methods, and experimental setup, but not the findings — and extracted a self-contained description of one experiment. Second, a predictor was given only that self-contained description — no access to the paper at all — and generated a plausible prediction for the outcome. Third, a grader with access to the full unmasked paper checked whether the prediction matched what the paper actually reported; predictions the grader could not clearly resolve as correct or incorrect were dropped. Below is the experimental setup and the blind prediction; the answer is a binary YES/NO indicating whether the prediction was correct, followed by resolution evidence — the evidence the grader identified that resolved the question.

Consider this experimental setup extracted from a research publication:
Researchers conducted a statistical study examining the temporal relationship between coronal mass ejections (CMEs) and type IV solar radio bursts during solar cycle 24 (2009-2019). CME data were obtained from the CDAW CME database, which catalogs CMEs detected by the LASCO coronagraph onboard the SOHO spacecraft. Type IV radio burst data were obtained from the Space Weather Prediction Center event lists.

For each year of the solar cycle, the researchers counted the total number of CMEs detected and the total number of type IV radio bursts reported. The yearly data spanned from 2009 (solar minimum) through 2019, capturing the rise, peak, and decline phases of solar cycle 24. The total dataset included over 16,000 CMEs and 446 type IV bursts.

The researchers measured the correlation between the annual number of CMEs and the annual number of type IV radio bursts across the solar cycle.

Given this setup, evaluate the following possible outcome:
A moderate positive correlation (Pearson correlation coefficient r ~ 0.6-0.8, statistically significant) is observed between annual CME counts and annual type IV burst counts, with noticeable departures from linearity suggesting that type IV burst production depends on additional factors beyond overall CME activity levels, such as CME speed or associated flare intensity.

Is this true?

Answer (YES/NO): NO